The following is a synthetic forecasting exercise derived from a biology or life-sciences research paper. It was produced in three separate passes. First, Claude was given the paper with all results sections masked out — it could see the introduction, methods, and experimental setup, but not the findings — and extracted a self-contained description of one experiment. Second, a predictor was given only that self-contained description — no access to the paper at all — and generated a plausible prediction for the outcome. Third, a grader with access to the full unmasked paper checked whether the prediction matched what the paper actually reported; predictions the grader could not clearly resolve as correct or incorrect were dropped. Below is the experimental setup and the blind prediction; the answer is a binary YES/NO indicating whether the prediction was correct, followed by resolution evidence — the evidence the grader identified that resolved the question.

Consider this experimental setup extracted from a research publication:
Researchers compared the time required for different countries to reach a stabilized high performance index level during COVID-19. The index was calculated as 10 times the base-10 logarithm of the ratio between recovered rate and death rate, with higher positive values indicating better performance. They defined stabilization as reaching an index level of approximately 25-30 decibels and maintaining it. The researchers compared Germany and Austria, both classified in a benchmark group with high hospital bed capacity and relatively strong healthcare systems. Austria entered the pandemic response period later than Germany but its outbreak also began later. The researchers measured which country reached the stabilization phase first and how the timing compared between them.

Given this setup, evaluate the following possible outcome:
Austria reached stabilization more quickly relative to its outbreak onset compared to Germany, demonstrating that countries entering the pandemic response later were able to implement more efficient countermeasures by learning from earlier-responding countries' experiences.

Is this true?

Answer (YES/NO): NO